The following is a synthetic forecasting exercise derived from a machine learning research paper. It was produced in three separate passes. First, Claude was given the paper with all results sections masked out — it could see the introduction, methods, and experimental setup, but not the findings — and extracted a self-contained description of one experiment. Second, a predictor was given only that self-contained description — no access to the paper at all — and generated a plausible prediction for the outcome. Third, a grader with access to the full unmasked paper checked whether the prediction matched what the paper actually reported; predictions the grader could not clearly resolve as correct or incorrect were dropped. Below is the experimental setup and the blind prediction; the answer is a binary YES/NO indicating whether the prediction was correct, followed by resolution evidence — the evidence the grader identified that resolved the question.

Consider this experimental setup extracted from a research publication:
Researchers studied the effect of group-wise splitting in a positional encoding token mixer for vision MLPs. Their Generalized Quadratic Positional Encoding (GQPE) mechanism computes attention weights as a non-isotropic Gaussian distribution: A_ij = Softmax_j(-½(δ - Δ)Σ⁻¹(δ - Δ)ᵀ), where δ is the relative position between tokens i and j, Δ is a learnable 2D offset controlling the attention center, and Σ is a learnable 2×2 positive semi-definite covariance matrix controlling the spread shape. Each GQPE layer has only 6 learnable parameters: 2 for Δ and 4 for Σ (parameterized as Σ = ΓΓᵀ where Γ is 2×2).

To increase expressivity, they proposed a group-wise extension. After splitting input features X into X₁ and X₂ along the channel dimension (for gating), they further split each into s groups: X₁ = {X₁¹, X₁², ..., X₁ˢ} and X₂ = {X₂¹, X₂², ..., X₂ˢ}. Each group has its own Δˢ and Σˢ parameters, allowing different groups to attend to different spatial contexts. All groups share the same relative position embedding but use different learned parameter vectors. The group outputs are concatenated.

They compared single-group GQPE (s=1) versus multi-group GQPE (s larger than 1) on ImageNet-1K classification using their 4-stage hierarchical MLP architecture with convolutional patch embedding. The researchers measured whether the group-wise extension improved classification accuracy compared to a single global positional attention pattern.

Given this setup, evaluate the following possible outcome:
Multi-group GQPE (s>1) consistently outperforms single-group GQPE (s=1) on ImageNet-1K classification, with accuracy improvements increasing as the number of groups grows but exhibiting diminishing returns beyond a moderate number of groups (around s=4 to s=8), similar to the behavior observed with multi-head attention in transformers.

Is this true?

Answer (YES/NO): NO